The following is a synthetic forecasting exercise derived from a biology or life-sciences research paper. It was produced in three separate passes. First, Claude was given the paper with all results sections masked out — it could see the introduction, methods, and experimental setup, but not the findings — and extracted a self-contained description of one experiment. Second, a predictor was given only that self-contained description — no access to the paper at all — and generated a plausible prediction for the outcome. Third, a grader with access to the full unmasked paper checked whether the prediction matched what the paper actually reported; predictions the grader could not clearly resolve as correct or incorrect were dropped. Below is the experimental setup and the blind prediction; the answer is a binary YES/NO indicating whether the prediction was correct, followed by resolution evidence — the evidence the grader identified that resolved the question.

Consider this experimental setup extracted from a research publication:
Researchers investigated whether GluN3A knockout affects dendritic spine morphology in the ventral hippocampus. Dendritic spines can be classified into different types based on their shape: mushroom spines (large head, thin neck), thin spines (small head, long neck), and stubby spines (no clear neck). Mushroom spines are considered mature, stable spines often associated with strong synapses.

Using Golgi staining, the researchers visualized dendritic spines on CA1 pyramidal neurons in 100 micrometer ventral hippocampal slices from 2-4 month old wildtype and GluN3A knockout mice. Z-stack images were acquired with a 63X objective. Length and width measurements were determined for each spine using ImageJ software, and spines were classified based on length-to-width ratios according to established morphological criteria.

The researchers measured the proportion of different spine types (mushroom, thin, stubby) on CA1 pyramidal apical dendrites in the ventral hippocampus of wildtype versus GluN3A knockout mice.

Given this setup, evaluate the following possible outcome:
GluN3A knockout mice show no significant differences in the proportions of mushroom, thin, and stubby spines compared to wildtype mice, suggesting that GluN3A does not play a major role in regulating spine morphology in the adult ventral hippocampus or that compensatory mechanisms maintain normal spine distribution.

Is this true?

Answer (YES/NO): NO